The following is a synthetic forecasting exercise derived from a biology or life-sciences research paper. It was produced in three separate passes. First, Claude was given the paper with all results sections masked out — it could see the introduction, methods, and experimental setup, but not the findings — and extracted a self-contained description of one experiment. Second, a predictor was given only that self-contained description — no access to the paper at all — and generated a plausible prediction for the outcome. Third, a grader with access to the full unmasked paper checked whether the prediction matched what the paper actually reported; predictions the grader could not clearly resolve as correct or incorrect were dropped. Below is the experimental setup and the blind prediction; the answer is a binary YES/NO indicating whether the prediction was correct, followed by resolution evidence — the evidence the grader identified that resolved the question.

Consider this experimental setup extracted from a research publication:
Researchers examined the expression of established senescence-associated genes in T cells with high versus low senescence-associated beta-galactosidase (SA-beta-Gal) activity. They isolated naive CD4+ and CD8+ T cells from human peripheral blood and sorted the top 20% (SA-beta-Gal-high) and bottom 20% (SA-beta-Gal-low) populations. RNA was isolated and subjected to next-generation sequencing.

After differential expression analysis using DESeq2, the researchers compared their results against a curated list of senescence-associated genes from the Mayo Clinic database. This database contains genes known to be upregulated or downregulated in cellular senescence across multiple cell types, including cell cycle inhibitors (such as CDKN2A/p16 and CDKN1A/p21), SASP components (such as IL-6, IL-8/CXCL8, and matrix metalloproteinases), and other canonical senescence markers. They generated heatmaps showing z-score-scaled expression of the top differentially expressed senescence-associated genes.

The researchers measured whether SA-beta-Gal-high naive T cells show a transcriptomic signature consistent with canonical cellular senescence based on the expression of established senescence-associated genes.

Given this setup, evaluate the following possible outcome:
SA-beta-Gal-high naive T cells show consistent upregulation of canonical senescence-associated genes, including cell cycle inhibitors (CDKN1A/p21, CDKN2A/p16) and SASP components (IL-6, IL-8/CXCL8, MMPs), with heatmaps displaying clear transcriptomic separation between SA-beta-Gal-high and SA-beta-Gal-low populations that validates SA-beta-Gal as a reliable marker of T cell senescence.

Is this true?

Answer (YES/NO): NO